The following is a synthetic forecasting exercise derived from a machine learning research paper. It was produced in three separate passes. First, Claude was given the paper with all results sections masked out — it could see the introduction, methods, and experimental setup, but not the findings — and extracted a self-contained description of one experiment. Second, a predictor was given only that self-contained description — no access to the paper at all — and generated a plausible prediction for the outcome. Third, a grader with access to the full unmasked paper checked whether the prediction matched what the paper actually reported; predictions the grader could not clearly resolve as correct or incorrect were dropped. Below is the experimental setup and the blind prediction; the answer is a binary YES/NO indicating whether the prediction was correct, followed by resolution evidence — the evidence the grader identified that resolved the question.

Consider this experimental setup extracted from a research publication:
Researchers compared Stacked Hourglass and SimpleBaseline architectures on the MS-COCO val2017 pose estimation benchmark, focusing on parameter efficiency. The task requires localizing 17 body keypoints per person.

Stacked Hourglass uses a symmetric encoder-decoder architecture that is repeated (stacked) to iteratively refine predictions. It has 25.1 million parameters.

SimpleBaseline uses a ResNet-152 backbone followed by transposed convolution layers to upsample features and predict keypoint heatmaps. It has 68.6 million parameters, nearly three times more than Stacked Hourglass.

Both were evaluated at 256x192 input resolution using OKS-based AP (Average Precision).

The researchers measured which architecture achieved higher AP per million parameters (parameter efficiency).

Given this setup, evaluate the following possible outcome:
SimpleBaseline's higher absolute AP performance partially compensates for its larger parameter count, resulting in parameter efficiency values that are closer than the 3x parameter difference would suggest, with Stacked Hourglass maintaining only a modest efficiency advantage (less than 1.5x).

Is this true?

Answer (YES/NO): NO